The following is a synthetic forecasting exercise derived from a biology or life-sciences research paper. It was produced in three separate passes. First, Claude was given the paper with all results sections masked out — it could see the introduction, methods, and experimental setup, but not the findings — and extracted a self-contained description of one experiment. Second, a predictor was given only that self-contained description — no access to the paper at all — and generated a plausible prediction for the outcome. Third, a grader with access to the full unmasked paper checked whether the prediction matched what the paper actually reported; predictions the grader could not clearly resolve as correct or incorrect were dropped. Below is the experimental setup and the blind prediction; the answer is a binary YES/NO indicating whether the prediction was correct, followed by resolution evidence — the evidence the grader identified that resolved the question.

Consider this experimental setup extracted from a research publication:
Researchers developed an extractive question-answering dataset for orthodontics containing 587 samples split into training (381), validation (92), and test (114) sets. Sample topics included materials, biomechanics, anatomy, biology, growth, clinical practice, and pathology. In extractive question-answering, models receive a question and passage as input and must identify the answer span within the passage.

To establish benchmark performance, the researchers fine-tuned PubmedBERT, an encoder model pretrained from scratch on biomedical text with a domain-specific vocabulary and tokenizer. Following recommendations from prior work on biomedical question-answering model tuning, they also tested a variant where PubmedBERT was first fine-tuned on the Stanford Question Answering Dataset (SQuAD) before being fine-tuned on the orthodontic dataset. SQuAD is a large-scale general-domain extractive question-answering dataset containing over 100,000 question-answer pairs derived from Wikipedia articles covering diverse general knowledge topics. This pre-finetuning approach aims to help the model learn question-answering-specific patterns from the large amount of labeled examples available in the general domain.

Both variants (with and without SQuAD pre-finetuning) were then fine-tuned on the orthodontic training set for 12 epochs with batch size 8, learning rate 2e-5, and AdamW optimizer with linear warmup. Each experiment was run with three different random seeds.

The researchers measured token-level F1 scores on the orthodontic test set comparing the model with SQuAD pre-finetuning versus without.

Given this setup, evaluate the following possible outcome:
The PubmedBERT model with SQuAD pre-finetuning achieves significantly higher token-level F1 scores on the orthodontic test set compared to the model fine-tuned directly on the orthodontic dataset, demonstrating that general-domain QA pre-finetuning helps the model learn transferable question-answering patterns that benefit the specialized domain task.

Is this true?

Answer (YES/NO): YES